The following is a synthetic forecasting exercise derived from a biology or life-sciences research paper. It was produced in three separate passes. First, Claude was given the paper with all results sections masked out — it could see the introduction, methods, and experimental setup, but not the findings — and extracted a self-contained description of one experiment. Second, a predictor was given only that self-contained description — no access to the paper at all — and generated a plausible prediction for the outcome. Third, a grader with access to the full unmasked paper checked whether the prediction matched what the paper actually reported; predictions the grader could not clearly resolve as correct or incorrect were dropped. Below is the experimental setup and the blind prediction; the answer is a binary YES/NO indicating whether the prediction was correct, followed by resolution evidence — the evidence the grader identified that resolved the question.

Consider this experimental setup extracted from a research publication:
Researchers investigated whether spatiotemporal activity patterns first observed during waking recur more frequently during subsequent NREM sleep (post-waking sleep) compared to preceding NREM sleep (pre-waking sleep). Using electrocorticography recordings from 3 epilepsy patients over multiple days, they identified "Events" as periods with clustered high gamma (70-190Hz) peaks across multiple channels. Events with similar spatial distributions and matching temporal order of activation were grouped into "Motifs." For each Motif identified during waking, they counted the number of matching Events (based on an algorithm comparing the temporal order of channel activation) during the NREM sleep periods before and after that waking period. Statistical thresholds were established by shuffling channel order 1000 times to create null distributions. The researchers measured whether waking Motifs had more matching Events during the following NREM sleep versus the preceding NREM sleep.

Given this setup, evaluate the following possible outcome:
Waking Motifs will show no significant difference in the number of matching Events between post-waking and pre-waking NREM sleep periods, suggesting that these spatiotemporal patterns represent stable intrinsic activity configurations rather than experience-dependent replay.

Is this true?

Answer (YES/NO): NO